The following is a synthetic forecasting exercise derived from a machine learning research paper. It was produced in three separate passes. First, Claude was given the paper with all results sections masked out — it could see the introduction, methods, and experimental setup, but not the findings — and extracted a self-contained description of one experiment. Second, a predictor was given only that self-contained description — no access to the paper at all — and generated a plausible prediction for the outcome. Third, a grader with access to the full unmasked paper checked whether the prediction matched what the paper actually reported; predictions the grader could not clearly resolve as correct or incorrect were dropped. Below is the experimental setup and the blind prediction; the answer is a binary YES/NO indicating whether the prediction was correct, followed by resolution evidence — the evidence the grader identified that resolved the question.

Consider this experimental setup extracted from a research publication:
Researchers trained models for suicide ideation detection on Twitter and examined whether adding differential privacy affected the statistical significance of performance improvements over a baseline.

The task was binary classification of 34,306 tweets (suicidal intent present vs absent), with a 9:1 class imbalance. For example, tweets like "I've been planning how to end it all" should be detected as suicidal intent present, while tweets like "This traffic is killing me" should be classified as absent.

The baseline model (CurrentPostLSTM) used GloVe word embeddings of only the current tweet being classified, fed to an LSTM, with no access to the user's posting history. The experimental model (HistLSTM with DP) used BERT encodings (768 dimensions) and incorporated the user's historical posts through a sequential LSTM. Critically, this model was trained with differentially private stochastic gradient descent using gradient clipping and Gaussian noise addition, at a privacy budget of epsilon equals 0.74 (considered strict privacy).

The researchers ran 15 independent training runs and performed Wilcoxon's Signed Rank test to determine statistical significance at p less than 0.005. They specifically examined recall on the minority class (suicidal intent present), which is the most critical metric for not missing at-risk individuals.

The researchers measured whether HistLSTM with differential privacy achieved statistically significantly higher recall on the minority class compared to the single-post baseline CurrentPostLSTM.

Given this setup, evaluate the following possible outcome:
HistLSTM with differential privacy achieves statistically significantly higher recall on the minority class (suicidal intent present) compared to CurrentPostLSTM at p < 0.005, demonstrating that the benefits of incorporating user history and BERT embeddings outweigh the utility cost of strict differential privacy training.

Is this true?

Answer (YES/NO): YES